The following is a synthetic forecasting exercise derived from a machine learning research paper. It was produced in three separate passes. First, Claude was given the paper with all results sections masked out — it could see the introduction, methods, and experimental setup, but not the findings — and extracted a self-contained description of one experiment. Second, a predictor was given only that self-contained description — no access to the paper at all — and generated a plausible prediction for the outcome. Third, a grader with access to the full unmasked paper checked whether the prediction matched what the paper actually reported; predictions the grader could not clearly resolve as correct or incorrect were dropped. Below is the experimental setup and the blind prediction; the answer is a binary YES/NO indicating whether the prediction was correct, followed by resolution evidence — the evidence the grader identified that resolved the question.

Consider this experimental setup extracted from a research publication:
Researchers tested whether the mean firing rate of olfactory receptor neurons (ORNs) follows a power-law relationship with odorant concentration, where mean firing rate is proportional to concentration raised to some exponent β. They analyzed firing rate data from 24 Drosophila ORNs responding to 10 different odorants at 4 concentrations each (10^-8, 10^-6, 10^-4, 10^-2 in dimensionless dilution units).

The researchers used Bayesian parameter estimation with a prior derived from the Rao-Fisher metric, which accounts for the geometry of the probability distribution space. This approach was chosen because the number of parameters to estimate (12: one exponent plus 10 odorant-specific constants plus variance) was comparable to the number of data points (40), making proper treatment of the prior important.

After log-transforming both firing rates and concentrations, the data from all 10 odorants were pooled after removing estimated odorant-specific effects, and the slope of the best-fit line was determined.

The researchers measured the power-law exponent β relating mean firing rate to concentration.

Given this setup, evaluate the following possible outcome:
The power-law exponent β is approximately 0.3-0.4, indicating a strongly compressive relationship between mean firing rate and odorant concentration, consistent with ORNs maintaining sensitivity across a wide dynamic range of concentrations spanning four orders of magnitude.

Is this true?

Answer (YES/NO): NO